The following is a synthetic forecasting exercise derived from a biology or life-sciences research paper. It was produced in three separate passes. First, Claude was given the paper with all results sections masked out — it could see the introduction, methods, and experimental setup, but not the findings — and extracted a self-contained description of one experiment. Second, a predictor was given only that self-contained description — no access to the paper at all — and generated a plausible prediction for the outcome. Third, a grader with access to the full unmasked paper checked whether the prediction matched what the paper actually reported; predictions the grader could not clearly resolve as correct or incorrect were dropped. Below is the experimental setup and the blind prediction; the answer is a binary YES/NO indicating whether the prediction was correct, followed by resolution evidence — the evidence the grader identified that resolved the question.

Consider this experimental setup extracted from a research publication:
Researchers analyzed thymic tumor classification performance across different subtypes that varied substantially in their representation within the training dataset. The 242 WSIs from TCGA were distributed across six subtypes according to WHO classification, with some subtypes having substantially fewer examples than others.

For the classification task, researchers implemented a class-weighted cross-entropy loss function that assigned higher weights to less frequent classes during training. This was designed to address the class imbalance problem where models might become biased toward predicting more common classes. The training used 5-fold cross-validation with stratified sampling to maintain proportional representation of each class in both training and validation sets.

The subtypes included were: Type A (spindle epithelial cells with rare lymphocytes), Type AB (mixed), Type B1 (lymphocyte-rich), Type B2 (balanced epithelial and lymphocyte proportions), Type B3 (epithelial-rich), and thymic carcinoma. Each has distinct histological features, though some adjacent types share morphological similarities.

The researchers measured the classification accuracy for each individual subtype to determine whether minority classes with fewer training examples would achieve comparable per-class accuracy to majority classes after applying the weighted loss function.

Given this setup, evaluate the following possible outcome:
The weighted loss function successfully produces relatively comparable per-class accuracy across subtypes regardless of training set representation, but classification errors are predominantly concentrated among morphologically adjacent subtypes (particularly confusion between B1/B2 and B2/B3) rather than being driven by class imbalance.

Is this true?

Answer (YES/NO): NO